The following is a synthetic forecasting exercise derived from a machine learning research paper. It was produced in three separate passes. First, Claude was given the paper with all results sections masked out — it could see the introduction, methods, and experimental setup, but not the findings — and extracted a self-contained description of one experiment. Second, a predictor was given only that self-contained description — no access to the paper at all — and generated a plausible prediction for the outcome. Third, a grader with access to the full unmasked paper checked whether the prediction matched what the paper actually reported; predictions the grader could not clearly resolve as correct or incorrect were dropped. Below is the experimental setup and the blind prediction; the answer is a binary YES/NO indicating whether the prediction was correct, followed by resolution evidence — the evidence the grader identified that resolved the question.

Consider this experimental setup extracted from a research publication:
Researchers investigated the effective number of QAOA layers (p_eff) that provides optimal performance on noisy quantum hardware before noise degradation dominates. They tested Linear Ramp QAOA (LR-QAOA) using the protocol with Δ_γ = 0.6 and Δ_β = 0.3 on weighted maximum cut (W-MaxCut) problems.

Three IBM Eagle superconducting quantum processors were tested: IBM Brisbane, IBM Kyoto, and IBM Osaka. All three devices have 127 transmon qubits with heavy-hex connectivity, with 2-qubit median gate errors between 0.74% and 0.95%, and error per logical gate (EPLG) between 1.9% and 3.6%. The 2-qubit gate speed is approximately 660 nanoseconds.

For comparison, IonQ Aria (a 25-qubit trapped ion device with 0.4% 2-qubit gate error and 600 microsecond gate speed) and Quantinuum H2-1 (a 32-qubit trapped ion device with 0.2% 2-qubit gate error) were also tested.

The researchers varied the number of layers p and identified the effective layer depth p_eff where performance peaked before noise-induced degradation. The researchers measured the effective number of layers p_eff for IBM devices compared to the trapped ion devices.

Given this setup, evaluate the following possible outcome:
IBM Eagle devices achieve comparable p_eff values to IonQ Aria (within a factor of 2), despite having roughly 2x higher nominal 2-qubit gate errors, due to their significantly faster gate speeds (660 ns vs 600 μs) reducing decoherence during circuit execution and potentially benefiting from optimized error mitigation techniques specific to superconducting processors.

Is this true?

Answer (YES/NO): YES